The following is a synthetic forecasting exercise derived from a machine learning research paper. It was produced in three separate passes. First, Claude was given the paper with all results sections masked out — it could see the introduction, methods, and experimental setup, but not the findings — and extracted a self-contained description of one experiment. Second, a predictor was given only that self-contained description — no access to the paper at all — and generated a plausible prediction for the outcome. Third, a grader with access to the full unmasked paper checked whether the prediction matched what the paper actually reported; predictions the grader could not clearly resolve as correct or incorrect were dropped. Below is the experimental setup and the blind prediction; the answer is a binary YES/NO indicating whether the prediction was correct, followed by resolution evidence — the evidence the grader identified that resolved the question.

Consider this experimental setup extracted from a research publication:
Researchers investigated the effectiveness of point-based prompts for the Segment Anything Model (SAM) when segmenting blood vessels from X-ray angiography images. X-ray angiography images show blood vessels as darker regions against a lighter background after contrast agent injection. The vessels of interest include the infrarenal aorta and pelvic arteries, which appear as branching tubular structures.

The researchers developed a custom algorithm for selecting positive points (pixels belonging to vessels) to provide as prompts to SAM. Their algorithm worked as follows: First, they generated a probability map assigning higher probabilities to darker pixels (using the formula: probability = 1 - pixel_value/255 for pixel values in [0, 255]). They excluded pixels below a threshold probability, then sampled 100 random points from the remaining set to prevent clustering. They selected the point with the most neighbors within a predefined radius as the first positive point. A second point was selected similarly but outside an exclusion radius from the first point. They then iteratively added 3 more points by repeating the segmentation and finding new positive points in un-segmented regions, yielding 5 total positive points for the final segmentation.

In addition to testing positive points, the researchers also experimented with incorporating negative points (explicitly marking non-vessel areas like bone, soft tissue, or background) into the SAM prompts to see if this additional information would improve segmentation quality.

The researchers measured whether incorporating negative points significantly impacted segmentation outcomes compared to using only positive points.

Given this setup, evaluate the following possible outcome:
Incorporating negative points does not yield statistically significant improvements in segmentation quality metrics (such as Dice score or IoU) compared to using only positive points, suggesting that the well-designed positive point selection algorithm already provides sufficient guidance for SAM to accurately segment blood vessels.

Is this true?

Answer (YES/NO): YES